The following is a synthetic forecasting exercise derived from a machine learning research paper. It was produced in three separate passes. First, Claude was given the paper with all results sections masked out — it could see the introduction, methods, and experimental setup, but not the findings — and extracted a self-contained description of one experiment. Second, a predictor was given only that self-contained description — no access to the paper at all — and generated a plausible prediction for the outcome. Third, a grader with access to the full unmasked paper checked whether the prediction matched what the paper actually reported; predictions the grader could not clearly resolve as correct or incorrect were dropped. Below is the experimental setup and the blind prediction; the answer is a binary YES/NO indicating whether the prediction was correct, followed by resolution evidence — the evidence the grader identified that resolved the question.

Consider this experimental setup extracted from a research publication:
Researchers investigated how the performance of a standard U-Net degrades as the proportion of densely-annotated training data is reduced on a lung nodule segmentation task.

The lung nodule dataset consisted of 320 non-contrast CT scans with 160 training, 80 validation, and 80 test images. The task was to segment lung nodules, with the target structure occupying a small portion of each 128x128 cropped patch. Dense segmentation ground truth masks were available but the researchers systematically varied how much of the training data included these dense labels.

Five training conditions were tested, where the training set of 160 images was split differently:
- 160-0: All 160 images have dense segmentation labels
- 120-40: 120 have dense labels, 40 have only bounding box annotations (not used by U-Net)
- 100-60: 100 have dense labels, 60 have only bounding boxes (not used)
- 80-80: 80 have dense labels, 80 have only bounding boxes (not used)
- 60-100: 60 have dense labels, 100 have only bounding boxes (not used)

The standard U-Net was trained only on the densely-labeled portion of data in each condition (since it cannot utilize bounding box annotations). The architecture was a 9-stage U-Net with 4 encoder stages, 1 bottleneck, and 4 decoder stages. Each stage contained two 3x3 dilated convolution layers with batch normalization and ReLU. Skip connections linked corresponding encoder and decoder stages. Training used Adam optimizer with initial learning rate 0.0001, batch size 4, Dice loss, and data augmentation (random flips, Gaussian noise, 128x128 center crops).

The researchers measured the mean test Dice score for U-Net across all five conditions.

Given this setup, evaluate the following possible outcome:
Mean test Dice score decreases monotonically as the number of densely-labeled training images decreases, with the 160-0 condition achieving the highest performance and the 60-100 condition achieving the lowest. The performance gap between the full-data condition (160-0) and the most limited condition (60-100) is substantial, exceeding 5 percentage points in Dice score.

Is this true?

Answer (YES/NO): NO